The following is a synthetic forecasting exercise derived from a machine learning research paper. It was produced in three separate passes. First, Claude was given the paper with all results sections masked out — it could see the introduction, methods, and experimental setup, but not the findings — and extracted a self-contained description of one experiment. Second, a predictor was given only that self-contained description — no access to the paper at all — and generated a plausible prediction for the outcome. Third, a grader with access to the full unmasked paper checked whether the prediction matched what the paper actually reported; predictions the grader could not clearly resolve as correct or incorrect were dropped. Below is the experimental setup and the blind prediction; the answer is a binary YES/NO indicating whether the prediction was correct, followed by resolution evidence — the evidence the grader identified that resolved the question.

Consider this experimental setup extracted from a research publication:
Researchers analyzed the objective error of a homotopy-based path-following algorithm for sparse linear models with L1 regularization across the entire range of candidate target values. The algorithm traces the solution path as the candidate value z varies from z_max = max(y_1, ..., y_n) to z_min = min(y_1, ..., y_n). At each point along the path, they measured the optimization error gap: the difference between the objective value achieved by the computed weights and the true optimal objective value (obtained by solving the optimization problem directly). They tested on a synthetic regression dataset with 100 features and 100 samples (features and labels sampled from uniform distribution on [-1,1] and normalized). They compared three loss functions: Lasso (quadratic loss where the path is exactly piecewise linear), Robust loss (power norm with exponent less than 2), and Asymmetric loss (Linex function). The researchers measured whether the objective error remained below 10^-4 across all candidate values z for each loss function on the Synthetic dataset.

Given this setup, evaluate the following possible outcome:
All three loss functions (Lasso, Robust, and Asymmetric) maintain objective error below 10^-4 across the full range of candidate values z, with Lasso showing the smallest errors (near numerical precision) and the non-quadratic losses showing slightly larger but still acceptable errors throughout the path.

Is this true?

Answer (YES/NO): YES